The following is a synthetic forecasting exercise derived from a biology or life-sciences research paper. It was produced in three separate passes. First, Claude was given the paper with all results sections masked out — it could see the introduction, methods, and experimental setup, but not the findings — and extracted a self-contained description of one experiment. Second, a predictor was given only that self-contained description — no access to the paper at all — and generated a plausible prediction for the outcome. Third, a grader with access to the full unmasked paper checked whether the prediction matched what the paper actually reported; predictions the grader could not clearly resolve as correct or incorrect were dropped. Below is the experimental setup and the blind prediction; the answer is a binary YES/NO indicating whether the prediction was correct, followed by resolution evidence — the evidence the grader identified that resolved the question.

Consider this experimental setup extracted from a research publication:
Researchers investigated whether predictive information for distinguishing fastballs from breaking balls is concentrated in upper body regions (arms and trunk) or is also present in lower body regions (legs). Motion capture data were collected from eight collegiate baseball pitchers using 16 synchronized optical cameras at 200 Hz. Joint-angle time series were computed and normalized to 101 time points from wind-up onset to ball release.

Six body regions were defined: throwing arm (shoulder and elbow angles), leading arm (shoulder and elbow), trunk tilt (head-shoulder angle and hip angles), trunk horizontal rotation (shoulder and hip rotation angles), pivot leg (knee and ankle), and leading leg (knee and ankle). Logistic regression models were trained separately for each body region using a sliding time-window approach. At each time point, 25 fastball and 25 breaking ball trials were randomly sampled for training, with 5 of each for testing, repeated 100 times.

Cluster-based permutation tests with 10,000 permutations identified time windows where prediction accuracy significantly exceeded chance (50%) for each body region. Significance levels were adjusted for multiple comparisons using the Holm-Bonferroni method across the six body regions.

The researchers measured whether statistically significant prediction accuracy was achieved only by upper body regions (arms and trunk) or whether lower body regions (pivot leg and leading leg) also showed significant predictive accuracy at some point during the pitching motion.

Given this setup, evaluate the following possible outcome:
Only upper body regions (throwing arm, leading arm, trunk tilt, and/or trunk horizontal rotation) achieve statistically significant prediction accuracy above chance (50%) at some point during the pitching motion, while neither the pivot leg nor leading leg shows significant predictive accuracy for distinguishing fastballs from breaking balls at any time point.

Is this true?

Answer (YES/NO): NO